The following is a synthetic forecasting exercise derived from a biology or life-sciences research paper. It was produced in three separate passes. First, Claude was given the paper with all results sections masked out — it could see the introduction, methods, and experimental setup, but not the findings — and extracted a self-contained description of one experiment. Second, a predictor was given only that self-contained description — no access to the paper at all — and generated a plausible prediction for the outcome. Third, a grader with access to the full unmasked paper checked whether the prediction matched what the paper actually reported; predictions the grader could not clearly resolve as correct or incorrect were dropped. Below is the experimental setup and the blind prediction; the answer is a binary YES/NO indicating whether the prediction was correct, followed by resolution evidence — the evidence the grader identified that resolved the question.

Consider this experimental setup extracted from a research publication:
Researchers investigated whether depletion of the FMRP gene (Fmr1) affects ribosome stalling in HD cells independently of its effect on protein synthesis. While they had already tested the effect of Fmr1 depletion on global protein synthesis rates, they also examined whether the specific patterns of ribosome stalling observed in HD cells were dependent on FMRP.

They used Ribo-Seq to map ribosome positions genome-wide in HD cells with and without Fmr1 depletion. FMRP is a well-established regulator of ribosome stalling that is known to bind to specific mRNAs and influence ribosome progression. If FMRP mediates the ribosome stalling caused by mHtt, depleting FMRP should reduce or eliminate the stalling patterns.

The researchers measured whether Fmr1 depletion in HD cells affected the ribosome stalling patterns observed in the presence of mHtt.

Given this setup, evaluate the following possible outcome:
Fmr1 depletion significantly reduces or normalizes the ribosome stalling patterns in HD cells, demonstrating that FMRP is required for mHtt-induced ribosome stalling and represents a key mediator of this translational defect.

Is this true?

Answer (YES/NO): NO